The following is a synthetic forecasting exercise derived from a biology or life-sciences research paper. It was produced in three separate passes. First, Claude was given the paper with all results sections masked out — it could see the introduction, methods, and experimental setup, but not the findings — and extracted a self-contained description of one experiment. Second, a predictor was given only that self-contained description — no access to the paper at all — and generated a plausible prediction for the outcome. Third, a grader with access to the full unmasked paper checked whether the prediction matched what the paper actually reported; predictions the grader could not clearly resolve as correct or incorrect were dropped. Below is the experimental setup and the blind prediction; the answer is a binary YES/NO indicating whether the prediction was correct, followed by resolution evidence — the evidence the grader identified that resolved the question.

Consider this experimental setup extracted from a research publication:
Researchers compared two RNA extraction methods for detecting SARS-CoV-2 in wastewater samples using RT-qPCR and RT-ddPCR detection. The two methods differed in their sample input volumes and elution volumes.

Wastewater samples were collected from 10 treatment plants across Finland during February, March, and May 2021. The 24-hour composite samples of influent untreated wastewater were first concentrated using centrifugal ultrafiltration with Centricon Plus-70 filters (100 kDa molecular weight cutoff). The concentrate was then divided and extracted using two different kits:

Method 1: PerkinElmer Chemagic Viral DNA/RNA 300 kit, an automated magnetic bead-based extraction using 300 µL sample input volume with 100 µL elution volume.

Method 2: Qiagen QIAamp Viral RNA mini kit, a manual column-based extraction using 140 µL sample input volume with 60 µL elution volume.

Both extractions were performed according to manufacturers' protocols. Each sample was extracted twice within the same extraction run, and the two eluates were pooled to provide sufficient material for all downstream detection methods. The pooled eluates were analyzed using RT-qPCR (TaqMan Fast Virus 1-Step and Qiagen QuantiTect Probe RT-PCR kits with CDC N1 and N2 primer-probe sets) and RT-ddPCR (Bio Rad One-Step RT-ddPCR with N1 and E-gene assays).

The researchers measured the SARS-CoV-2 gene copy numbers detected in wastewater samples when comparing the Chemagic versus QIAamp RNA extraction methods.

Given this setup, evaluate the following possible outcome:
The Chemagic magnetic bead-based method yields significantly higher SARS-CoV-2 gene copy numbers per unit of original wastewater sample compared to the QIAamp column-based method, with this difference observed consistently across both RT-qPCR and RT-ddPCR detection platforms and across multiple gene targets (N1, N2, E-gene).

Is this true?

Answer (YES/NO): NO